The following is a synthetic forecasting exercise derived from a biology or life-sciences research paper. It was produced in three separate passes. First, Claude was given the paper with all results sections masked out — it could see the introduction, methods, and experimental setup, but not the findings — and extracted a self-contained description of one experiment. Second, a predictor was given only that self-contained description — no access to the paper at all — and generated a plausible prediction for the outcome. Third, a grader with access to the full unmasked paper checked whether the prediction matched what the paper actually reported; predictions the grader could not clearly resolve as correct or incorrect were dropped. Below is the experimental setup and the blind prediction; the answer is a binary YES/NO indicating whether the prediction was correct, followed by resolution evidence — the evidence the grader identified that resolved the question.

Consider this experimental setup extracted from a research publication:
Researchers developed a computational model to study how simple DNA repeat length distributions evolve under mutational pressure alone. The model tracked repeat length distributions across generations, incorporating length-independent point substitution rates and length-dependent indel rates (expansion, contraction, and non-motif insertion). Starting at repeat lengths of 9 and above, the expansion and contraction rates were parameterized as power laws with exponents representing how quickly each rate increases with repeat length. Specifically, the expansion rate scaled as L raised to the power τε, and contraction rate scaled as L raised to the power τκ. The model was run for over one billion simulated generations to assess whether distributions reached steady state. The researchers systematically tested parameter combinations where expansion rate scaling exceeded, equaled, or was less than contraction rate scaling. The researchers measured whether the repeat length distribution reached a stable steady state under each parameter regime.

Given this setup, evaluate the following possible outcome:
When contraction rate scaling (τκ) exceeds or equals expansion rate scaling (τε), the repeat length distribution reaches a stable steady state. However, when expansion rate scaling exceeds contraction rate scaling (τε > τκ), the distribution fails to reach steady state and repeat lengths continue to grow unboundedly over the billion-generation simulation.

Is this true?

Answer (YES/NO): NO